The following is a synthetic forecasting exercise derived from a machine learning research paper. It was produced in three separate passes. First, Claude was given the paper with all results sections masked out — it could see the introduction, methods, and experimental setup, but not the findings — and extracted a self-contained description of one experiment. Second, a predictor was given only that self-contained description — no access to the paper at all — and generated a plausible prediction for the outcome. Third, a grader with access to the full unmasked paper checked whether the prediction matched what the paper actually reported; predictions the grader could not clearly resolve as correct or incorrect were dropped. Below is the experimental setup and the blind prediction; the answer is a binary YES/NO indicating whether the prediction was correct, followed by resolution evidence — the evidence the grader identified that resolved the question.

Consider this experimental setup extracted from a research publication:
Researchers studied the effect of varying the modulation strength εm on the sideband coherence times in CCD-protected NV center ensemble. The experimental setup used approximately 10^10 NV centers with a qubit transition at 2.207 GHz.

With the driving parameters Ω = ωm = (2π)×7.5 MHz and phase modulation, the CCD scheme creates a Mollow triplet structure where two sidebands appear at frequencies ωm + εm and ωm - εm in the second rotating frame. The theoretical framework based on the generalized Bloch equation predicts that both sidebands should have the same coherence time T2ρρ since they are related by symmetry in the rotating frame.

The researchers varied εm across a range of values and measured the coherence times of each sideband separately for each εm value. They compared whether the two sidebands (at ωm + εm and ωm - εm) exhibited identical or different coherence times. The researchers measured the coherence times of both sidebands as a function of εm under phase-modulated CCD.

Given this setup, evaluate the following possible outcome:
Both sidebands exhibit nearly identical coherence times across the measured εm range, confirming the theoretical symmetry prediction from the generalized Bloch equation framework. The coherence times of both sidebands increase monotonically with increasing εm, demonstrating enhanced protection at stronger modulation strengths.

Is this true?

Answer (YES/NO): NO